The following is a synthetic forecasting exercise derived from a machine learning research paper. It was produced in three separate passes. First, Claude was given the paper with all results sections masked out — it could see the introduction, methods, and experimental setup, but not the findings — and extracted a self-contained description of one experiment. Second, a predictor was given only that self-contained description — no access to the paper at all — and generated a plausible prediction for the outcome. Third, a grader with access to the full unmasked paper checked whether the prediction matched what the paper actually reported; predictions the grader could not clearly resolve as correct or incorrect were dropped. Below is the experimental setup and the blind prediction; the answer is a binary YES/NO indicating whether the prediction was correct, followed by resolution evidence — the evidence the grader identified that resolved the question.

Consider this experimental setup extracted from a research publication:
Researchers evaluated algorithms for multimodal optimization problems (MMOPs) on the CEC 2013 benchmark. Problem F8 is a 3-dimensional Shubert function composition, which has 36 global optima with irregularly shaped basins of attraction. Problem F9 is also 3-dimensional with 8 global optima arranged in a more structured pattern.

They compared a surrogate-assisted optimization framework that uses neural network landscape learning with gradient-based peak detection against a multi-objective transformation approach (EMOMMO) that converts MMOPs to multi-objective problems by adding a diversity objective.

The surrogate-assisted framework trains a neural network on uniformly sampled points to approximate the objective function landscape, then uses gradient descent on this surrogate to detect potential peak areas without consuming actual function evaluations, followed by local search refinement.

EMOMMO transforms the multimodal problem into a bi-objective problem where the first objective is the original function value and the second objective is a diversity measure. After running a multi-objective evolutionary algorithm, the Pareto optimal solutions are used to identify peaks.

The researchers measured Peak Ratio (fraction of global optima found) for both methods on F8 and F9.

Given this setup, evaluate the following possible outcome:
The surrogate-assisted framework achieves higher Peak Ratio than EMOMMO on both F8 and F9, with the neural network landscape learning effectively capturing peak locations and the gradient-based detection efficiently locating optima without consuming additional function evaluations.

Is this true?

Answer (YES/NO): NO